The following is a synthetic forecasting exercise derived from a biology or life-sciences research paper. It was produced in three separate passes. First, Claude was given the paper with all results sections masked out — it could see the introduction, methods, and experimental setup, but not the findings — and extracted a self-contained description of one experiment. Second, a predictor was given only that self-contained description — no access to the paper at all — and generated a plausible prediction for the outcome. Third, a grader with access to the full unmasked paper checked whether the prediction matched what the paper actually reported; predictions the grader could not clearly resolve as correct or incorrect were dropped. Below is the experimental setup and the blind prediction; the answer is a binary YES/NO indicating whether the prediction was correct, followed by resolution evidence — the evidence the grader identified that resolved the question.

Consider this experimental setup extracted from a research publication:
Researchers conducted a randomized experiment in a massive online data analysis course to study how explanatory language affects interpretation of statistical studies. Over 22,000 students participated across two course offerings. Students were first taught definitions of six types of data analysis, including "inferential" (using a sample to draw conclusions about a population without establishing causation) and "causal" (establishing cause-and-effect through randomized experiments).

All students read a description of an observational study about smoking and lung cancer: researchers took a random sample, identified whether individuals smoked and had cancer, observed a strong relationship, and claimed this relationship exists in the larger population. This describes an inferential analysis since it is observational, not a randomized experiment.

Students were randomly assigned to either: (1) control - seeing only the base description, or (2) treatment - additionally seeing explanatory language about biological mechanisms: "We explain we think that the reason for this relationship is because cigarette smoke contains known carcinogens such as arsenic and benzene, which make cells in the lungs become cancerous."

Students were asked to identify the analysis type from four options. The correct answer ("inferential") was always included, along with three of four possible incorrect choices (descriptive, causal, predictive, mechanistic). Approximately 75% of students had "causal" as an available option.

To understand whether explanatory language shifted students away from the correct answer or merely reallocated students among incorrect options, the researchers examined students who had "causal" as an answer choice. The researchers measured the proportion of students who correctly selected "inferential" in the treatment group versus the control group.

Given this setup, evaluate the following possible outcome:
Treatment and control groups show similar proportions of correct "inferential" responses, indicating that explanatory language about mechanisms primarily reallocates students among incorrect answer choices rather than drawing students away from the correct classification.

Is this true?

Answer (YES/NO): NO